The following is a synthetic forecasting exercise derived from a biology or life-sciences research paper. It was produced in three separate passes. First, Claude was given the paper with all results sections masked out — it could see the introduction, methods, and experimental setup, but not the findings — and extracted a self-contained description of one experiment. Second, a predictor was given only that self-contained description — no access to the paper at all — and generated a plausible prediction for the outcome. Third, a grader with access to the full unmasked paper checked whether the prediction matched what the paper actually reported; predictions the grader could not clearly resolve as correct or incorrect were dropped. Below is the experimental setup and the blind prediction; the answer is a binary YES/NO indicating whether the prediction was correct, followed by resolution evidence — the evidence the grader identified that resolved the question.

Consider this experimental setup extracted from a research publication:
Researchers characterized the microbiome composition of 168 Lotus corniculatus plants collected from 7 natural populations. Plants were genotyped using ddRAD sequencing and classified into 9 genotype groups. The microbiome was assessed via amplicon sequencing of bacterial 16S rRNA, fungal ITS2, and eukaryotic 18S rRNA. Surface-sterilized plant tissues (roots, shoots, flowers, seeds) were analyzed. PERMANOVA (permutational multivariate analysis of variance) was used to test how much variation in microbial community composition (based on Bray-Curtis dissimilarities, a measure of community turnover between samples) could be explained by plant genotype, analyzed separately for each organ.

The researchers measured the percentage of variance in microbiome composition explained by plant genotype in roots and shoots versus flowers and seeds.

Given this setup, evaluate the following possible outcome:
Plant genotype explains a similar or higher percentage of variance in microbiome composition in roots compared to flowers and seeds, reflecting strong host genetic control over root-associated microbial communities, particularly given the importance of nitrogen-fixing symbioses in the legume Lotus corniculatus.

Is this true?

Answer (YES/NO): NO